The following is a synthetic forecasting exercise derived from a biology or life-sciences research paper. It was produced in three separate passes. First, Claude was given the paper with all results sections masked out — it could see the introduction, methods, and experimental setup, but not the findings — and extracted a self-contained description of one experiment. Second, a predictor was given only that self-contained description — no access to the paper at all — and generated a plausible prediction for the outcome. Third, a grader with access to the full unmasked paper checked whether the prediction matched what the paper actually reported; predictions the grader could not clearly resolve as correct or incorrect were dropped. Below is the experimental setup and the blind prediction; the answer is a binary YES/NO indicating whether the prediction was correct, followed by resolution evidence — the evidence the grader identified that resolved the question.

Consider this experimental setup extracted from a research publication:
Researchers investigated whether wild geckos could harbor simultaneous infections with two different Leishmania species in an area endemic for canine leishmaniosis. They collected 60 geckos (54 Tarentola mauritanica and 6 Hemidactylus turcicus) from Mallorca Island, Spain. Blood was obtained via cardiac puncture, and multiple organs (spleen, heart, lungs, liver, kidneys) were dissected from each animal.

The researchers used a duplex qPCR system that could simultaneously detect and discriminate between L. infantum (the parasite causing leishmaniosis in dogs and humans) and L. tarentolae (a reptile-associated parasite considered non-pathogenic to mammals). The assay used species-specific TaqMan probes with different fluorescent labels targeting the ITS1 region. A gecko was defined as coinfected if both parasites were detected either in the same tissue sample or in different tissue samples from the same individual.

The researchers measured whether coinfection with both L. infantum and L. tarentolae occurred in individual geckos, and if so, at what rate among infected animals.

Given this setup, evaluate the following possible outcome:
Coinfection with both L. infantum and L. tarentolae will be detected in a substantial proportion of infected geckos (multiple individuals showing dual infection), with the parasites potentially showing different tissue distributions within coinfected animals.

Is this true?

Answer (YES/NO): YES